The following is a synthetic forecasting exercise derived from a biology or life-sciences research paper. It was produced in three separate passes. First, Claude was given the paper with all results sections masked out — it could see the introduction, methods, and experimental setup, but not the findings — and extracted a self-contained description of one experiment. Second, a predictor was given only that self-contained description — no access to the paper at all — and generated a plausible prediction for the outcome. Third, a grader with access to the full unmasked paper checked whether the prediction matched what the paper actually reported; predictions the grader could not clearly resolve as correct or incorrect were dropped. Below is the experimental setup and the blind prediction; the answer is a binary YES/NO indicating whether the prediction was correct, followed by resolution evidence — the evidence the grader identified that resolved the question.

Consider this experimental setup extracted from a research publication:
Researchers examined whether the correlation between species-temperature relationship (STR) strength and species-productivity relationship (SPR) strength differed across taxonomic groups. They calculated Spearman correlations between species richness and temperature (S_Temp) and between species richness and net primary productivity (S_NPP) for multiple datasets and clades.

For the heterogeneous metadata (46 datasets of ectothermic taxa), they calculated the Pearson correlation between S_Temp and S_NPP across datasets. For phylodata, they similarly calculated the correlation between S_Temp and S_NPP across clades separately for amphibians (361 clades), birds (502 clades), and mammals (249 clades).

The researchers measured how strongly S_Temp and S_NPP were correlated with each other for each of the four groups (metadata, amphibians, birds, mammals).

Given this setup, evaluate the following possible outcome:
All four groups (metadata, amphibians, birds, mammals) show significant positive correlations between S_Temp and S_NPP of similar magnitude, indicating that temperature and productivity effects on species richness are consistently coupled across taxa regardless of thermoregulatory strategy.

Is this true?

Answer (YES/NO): NO